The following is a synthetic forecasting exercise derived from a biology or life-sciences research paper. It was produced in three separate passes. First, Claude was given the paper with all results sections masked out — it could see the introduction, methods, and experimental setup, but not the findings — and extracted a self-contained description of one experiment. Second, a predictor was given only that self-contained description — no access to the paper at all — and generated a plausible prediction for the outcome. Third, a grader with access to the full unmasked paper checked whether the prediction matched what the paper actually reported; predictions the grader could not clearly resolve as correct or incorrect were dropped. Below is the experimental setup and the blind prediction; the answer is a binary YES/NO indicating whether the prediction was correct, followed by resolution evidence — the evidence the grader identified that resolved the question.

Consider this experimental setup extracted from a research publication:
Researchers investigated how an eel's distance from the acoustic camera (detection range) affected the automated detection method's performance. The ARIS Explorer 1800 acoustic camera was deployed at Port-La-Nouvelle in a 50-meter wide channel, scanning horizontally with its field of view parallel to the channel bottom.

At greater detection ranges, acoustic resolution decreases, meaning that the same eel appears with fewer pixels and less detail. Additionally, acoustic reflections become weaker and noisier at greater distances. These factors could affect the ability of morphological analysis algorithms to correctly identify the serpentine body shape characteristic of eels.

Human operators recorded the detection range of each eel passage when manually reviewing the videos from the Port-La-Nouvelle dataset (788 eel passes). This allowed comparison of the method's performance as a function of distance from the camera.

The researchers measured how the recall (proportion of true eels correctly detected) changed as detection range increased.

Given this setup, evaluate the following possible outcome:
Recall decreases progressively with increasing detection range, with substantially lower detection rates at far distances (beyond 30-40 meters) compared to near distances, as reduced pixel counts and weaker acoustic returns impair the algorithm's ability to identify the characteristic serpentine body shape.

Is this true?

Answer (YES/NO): NO